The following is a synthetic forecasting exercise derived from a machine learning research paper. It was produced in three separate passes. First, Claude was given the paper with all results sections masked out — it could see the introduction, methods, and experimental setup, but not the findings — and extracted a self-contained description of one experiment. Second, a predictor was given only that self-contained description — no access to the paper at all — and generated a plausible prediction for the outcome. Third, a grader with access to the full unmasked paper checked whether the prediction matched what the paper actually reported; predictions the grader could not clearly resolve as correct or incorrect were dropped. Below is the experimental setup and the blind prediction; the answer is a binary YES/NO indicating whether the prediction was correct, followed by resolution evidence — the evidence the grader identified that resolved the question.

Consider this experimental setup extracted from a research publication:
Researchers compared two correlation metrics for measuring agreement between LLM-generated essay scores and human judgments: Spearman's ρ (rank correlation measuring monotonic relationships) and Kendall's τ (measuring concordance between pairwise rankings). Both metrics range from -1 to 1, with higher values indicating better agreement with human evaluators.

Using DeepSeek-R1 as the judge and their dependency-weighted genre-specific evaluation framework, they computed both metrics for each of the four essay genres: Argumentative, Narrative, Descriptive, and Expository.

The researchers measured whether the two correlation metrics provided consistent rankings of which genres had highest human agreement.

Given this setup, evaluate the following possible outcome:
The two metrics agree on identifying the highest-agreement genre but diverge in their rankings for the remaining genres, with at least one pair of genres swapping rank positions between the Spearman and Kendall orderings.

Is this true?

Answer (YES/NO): YES